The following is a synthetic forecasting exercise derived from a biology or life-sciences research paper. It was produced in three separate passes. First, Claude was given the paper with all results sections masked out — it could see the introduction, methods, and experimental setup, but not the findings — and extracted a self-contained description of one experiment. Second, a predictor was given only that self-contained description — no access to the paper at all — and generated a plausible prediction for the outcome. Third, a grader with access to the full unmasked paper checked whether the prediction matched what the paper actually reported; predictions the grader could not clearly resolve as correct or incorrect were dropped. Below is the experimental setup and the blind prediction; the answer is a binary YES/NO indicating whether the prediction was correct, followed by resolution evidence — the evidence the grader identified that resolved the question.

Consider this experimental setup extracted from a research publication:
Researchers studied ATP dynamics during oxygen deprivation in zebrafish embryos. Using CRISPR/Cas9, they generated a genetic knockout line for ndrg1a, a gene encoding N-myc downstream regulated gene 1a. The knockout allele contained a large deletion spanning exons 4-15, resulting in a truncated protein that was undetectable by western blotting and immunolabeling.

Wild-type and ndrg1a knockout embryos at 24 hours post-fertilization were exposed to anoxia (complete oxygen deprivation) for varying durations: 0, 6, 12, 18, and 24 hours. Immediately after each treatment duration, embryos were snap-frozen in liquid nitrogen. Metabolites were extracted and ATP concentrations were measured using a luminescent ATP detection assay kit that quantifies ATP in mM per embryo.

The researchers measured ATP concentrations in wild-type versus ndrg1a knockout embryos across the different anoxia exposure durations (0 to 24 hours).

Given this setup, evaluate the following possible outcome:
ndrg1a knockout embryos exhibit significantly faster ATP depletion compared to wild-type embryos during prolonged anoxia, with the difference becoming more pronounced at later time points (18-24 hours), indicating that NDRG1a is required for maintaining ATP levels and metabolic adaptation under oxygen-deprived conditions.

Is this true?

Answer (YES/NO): YES